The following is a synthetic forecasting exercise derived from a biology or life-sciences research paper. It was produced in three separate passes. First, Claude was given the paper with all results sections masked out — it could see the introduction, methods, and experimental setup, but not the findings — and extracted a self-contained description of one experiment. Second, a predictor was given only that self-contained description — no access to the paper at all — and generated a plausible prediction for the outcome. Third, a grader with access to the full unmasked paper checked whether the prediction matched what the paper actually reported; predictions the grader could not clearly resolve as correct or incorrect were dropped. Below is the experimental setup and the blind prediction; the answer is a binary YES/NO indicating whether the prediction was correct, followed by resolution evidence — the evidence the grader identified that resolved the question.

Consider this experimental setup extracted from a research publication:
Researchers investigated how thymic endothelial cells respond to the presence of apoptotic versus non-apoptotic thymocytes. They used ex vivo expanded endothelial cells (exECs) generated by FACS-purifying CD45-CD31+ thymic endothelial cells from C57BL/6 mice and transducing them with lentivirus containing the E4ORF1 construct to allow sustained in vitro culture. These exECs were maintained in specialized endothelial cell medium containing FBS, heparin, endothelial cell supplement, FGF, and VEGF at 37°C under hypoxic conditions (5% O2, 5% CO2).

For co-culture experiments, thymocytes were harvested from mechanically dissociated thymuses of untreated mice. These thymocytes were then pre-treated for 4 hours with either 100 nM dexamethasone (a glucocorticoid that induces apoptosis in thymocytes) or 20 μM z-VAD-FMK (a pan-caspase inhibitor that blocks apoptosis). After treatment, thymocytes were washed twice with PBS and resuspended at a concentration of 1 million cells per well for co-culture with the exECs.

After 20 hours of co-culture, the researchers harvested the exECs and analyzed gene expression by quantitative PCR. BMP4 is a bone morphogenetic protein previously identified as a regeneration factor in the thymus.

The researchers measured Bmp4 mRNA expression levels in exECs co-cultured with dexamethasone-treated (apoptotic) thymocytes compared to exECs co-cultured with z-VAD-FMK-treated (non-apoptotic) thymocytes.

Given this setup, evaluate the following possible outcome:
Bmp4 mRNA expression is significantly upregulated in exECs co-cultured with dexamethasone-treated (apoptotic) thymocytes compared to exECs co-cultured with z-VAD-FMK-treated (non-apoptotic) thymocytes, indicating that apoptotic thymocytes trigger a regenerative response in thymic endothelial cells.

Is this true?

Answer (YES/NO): NO